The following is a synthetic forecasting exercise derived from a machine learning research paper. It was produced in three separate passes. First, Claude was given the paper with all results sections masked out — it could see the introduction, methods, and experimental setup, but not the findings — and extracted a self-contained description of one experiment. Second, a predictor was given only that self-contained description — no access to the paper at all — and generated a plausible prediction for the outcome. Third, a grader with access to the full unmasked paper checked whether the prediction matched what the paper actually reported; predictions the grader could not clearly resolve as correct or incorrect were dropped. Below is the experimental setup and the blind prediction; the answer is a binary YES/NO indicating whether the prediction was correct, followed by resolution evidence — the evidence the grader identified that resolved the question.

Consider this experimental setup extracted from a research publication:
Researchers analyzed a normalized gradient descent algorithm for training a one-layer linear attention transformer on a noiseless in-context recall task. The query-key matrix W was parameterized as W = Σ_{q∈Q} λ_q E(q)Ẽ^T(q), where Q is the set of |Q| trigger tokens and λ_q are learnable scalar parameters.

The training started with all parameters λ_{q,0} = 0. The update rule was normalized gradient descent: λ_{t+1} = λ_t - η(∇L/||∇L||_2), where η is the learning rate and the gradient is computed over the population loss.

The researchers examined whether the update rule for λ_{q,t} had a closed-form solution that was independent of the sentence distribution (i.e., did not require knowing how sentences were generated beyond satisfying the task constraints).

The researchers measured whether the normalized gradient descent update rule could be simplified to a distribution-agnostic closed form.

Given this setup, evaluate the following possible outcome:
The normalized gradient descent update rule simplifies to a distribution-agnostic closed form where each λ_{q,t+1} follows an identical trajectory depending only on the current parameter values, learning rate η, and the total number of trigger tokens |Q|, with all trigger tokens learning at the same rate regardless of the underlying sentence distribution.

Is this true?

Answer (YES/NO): YES